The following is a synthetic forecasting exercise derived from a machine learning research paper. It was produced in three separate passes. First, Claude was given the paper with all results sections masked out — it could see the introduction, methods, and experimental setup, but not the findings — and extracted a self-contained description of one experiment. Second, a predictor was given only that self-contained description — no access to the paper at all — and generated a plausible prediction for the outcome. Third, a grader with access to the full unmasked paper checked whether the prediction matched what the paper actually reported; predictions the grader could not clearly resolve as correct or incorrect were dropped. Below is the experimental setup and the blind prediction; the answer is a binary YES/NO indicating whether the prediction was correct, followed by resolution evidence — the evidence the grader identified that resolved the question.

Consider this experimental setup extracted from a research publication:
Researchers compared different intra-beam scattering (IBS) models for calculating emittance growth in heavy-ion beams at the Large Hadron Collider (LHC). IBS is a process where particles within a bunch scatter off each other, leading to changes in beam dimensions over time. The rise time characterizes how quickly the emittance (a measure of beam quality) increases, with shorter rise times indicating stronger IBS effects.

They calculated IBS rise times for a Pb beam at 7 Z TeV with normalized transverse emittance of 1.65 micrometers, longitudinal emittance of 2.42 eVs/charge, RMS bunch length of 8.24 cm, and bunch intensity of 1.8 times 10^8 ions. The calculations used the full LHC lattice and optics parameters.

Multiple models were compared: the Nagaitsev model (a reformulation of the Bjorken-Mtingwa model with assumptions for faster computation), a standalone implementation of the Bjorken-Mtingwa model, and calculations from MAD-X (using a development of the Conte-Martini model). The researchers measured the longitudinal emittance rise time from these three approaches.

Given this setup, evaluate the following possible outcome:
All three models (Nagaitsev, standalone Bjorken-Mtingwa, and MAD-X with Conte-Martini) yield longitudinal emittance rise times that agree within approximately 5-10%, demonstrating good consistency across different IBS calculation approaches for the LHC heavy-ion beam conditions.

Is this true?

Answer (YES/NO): YES